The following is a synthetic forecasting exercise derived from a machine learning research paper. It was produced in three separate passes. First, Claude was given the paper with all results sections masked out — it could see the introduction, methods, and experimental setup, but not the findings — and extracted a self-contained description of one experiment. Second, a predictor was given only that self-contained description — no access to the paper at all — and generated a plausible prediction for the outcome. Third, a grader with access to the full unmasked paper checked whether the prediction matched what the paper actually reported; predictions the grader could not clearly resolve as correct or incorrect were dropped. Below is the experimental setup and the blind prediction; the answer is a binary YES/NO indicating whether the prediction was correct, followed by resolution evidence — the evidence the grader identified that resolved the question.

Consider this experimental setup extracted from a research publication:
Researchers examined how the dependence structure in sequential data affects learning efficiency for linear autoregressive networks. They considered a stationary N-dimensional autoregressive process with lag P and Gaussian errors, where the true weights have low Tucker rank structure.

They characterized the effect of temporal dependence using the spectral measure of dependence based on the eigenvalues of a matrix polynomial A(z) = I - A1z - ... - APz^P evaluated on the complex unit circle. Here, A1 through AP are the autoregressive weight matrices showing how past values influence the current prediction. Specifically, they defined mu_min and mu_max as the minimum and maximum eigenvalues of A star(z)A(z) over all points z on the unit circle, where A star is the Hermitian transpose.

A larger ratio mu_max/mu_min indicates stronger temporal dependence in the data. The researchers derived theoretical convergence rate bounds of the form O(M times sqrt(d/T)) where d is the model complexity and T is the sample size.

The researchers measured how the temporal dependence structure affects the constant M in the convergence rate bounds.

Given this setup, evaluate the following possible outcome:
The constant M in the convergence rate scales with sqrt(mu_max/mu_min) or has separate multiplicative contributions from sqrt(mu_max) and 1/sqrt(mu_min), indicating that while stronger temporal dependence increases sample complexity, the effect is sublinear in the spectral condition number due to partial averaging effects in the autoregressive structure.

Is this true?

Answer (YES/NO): NO